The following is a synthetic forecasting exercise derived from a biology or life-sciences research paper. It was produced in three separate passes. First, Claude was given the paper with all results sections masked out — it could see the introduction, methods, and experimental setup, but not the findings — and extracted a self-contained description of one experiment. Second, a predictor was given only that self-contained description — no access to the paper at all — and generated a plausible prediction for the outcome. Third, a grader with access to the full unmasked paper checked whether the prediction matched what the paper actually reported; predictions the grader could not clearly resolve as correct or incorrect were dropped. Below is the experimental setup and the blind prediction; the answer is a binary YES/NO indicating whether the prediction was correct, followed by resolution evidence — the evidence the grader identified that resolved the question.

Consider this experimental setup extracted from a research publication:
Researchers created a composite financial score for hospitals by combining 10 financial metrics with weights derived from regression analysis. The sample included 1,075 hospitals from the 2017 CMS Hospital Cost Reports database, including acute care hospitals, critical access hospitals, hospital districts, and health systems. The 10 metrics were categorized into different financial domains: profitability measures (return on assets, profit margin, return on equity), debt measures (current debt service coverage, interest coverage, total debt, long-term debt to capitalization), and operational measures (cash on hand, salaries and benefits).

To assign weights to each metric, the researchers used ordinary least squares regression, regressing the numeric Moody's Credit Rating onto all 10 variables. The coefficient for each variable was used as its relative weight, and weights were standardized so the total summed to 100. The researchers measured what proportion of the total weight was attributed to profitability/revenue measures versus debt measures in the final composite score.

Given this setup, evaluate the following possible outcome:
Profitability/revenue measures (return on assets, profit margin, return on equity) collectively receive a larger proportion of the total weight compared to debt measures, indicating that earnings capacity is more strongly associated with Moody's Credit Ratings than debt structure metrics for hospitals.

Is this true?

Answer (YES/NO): YES